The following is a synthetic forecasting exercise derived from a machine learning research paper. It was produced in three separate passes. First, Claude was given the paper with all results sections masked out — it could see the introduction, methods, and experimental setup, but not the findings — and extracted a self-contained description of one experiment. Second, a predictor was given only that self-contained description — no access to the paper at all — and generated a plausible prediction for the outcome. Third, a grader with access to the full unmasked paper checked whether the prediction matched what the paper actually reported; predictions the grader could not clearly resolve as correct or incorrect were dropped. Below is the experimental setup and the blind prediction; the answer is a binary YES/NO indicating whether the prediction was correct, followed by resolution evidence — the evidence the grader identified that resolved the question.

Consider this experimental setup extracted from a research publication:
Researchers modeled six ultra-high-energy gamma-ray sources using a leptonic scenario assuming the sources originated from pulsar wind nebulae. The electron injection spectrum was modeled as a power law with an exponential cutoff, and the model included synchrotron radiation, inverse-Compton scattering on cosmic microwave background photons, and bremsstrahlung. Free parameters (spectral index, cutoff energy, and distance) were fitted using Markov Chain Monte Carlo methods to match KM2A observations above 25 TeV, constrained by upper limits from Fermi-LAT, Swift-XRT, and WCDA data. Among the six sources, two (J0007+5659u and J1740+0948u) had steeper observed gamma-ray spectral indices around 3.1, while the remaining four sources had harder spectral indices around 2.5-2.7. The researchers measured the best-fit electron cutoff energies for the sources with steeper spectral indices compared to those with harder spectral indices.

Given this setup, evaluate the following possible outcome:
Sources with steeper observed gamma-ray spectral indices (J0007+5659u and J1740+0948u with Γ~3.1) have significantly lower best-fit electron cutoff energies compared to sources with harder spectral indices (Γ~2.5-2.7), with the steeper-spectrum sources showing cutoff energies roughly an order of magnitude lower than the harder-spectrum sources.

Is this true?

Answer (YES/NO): NO